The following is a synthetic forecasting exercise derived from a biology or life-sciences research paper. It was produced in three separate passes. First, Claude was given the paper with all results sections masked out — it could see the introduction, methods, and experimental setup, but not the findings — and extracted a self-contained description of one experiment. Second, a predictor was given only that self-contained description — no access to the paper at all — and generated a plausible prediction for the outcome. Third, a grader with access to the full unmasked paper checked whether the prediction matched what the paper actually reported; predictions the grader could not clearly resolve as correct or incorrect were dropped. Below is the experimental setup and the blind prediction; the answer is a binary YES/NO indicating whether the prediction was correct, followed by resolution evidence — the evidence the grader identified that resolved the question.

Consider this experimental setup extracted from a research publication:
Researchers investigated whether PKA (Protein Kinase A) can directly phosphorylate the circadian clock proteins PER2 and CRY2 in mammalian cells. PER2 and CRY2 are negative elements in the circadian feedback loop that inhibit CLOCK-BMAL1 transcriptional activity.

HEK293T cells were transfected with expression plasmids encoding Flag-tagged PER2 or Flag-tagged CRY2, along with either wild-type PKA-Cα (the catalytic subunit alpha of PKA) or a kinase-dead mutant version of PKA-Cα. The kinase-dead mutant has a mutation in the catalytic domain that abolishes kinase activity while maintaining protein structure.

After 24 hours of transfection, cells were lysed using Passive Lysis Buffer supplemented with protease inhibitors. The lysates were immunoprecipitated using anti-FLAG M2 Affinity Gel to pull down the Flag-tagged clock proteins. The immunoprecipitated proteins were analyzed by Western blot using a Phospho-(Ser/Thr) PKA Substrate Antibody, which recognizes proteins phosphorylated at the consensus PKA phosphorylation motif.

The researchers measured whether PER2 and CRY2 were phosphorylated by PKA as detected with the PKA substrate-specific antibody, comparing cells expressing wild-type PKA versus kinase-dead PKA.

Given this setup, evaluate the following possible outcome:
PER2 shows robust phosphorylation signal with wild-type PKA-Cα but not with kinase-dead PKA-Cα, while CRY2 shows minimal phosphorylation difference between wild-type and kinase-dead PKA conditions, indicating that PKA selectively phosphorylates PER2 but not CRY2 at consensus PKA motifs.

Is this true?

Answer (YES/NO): NO